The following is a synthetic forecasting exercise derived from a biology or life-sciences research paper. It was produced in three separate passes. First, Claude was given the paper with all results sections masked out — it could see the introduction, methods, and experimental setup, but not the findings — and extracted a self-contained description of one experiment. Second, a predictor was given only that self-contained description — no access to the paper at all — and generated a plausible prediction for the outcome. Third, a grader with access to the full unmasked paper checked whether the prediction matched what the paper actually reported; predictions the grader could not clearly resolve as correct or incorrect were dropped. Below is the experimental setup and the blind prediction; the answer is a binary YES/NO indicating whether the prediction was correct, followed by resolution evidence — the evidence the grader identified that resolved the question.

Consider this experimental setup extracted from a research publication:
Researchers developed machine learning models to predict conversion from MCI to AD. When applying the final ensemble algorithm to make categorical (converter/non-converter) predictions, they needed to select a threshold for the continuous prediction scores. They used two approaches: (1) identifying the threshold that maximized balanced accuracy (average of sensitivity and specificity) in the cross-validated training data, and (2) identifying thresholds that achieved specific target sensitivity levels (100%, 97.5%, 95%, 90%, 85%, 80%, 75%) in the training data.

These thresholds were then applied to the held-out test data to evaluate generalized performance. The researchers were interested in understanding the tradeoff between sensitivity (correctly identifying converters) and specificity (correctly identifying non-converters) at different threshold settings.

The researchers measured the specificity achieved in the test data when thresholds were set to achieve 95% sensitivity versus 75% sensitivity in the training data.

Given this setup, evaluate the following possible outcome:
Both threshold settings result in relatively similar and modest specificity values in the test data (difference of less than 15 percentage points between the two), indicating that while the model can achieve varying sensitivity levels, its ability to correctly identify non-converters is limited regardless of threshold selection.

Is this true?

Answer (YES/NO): NO